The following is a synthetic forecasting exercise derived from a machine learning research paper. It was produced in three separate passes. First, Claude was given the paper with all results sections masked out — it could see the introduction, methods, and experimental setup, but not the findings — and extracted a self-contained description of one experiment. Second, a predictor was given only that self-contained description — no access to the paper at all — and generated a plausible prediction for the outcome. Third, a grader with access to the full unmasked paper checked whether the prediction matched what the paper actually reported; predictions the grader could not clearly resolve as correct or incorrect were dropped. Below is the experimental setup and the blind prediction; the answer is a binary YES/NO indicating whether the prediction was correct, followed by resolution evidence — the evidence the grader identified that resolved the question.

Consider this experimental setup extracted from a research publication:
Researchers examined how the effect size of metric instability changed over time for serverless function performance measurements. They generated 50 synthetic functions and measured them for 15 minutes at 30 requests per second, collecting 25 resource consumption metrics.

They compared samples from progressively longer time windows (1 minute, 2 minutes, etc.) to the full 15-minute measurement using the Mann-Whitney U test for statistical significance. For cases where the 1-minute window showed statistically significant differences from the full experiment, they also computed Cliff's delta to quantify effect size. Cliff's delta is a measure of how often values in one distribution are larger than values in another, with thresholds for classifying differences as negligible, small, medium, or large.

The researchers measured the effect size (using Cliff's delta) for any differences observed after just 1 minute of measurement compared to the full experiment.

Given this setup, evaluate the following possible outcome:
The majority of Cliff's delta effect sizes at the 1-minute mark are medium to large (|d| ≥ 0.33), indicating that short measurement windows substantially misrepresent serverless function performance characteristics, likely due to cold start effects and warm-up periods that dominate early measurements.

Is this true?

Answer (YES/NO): NO